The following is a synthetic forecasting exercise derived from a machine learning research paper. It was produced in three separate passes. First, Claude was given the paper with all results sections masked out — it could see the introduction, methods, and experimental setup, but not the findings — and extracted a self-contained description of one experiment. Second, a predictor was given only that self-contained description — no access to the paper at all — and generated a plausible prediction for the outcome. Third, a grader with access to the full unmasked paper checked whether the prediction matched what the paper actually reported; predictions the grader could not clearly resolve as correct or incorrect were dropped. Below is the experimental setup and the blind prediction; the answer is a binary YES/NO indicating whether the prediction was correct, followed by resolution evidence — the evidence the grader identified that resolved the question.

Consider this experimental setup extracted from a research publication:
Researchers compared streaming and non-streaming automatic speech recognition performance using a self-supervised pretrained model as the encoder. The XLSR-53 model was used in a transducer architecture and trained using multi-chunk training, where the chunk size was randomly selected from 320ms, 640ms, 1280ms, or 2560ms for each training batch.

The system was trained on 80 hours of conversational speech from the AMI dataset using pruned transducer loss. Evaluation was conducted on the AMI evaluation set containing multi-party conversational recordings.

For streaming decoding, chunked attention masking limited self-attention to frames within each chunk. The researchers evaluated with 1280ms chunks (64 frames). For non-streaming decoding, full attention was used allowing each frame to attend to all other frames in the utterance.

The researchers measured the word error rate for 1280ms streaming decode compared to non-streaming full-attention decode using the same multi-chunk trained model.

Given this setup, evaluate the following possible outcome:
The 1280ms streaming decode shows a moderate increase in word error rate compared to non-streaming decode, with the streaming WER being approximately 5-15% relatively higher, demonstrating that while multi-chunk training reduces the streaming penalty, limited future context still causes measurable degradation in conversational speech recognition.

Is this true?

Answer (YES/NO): YES